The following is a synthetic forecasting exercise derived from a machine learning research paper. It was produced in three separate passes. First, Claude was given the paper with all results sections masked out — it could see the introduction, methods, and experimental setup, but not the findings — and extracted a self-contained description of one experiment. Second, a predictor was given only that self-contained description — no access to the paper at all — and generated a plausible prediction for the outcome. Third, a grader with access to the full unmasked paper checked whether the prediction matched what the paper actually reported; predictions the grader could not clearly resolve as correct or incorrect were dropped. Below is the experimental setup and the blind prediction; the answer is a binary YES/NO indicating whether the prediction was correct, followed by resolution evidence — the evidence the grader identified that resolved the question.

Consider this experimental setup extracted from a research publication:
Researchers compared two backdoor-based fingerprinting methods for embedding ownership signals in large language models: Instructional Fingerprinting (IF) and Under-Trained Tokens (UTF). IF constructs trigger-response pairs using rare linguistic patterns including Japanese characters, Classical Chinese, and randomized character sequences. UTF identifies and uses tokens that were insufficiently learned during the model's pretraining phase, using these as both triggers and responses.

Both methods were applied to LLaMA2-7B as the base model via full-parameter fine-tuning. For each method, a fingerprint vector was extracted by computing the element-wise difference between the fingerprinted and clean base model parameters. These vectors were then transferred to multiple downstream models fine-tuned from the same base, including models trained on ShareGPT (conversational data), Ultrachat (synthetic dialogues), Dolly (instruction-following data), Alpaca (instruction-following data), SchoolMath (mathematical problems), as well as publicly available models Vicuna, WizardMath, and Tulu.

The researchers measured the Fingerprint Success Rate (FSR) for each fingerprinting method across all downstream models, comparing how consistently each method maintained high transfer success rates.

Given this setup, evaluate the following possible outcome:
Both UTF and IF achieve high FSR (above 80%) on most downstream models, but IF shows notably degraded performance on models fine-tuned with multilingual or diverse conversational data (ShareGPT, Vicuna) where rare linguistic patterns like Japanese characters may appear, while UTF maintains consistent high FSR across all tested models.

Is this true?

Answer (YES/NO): NO